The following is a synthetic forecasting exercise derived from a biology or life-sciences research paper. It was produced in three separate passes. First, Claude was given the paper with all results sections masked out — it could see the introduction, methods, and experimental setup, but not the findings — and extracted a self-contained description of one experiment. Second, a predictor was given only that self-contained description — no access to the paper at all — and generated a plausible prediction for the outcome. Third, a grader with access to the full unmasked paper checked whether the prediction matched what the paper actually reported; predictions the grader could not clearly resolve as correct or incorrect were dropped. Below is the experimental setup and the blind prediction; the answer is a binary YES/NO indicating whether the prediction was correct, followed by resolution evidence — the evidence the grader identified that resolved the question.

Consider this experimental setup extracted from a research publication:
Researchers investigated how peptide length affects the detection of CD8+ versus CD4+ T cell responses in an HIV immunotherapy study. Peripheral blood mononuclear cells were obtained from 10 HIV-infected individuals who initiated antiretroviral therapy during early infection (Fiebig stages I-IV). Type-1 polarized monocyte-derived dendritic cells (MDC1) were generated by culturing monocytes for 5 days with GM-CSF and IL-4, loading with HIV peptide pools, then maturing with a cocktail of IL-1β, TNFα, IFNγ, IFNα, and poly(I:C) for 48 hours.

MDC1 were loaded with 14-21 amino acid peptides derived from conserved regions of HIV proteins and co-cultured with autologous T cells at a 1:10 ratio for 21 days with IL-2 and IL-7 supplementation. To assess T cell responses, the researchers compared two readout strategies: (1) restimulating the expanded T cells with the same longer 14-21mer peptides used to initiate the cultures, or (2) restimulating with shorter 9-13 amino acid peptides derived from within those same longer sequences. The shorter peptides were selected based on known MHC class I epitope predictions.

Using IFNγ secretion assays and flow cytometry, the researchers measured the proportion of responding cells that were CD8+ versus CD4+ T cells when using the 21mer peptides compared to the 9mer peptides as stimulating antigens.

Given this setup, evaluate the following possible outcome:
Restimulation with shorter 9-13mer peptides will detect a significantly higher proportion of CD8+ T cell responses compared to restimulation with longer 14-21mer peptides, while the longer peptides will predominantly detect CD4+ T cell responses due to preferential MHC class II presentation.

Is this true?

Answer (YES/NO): YES